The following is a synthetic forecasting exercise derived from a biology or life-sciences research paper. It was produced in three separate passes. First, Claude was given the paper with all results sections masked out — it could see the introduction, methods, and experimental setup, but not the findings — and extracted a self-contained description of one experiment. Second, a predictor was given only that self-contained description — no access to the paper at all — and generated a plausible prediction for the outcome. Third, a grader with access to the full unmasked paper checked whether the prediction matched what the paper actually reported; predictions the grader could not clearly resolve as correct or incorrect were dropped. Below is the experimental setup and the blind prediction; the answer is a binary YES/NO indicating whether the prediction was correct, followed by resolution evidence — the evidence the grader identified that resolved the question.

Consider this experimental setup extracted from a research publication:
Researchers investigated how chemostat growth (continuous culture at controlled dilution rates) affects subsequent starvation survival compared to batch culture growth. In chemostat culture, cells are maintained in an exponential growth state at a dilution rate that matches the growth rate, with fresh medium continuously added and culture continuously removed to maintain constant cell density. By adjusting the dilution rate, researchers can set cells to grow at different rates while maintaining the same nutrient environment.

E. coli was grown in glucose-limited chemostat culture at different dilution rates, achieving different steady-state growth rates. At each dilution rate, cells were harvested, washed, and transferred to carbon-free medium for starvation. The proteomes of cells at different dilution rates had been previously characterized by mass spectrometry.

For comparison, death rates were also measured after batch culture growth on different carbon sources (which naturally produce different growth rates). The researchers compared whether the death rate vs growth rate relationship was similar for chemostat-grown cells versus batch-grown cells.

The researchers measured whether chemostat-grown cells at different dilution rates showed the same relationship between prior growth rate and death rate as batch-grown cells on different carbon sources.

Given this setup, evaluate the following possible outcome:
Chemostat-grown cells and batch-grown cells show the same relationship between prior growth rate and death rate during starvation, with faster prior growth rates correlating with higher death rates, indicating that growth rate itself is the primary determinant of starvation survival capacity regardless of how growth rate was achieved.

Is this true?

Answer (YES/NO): YES